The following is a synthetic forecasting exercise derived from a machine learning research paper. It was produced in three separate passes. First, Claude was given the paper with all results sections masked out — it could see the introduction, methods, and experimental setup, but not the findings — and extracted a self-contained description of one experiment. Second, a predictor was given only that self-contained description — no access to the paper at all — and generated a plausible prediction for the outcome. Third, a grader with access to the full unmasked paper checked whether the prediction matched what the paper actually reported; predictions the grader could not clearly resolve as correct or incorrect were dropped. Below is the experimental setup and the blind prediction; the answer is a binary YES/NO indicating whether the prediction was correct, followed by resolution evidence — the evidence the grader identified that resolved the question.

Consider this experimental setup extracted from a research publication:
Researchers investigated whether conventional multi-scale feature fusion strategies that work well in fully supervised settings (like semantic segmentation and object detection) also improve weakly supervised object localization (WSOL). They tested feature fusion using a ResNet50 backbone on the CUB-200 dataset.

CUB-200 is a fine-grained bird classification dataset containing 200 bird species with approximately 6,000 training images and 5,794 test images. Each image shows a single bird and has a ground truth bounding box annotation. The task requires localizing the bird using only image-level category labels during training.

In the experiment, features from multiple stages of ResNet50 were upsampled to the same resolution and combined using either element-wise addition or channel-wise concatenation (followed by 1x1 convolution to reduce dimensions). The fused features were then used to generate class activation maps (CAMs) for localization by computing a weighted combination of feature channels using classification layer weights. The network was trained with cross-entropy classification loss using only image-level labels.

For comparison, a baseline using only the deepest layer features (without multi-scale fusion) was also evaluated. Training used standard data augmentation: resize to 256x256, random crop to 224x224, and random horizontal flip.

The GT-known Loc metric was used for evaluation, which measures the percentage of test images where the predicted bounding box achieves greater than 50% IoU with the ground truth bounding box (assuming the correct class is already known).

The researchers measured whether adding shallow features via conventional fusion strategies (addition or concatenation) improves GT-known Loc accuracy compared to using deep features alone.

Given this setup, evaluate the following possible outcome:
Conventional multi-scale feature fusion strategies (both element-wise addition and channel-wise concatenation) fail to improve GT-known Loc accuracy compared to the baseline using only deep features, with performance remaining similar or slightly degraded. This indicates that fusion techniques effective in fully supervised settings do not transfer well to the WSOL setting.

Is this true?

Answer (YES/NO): YES